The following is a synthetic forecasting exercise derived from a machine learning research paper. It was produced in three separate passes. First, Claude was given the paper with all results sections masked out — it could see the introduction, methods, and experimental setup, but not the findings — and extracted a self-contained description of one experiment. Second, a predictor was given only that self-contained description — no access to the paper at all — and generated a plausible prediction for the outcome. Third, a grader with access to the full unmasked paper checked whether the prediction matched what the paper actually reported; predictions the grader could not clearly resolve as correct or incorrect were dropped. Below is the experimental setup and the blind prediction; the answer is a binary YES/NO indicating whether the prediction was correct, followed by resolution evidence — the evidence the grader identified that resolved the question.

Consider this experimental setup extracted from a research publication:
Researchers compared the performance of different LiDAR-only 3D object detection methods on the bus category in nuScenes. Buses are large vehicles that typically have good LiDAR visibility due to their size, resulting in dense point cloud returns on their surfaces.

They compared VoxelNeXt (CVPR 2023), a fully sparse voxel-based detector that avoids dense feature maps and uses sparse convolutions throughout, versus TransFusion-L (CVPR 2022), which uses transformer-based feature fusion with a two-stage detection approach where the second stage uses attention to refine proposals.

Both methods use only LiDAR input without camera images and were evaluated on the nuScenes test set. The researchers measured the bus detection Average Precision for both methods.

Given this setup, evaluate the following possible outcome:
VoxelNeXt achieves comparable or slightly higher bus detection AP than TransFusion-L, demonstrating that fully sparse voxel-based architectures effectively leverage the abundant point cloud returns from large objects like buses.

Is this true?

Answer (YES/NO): NO